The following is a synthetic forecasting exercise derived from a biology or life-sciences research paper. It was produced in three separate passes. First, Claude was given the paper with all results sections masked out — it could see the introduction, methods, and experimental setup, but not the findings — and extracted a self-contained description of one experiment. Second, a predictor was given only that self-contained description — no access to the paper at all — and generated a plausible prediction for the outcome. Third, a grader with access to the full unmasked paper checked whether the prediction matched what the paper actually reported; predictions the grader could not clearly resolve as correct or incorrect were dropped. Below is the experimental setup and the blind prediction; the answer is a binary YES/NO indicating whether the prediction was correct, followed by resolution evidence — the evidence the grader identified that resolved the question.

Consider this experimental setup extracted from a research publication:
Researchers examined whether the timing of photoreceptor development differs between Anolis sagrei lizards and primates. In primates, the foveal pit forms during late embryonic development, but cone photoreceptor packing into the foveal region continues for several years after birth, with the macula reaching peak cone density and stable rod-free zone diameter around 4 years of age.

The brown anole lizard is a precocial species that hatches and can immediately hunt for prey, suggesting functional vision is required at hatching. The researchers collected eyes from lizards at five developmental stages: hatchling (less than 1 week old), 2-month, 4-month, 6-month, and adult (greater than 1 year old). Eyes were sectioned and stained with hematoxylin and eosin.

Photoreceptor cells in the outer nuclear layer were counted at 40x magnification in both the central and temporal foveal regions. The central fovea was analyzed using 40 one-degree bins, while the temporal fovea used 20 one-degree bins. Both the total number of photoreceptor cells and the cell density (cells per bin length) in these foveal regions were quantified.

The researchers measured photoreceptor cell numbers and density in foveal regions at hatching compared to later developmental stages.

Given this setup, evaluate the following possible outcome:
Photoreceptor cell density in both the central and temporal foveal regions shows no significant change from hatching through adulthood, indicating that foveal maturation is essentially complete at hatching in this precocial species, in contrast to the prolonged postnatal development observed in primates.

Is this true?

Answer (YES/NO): NO